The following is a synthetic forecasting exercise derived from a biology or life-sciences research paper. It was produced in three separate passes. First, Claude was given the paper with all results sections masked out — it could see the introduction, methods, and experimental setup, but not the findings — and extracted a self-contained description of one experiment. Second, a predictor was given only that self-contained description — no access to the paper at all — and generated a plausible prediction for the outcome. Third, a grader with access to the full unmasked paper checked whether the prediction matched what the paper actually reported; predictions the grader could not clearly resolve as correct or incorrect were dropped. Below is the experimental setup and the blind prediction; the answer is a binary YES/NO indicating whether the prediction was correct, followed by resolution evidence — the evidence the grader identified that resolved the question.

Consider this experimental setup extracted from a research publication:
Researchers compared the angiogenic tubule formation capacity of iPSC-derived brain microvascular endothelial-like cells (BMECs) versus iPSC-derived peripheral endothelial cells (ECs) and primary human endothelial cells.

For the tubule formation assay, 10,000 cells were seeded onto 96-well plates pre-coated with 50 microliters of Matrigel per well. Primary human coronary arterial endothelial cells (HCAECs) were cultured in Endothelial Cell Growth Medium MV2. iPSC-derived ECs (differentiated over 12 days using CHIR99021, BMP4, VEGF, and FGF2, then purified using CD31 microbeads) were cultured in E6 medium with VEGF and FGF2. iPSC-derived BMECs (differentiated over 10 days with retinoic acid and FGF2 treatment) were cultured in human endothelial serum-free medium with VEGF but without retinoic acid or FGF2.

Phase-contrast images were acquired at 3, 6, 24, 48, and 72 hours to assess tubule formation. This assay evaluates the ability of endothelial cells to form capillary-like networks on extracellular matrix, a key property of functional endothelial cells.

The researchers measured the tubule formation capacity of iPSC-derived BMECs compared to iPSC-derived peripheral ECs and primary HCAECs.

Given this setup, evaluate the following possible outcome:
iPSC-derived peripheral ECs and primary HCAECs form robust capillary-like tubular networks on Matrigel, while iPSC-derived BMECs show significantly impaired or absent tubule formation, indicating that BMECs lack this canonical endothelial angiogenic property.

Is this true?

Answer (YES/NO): NO